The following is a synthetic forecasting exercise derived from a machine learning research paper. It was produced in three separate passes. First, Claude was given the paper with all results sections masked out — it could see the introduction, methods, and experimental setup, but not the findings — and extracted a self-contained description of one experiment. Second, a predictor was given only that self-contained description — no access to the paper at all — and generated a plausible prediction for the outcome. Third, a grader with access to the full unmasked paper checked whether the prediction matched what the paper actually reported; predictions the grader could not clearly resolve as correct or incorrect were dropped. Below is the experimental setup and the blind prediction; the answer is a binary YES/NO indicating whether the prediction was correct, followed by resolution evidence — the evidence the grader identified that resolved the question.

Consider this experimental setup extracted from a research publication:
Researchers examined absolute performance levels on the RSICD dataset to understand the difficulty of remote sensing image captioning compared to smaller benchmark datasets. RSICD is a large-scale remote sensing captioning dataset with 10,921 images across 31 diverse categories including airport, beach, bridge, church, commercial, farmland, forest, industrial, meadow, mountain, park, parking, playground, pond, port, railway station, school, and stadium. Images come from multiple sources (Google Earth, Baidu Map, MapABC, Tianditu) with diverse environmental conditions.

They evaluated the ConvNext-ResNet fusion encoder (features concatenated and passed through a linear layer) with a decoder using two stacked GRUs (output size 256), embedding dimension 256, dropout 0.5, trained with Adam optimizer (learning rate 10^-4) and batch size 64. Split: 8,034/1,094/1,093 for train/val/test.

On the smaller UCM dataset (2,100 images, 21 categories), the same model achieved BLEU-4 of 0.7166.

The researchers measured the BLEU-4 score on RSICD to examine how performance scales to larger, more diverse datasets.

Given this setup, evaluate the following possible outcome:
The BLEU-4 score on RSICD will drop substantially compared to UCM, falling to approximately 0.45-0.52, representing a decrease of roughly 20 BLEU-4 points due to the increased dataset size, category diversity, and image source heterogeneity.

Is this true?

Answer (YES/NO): NO